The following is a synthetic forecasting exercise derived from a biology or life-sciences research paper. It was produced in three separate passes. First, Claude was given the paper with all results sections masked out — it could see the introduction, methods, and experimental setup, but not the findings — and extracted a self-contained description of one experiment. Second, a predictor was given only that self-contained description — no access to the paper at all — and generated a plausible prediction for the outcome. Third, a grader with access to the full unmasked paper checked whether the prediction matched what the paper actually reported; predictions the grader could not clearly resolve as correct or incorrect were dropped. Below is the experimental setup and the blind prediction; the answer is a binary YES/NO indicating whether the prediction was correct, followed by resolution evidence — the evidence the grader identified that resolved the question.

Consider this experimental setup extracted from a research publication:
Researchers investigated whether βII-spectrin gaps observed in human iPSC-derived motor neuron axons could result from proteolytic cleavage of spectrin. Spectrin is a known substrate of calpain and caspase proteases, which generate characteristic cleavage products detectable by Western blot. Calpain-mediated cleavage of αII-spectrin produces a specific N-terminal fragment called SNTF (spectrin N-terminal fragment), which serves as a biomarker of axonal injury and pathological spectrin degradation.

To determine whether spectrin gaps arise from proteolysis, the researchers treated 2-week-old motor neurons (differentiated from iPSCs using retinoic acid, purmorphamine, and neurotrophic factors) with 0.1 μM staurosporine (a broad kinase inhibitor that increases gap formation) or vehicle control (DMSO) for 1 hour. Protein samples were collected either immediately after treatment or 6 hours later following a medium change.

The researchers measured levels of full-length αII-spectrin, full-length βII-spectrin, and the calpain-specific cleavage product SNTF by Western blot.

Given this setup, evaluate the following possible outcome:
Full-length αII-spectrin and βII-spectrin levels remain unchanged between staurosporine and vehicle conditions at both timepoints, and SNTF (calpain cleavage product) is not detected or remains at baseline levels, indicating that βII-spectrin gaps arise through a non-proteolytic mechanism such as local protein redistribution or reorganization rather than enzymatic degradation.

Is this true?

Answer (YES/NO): YES